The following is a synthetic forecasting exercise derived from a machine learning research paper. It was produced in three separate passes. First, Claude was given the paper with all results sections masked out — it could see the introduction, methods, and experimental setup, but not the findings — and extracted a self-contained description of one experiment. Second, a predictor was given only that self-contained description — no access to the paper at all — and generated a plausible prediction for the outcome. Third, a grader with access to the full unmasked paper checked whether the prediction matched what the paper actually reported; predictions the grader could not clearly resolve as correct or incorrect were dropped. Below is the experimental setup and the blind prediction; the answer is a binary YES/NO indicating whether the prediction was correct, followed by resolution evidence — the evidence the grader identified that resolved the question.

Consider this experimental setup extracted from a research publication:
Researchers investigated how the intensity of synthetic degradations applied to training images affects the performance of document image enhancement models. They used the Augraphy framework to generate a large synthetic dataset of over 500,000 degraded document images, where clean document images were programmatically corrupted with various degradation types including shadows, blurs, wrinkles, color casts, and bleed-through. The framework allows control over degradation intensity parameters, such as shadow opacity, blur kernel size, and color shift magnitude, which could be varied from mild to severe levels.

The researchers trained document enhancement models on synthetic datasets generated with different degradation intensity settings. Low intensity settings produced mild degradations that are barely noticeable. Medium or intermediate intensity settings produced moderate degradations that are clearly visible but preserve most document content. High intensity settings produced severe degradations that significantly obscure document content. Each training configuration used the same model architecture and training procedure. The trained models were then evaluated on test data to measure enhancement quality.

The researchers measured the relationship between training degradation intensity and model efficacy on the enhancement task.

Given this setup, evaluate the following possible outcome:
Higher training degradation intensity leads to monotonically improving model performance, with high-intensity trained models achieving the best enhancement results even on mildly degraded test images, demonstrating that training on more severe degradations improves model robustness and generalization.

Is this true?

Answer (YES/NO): NO